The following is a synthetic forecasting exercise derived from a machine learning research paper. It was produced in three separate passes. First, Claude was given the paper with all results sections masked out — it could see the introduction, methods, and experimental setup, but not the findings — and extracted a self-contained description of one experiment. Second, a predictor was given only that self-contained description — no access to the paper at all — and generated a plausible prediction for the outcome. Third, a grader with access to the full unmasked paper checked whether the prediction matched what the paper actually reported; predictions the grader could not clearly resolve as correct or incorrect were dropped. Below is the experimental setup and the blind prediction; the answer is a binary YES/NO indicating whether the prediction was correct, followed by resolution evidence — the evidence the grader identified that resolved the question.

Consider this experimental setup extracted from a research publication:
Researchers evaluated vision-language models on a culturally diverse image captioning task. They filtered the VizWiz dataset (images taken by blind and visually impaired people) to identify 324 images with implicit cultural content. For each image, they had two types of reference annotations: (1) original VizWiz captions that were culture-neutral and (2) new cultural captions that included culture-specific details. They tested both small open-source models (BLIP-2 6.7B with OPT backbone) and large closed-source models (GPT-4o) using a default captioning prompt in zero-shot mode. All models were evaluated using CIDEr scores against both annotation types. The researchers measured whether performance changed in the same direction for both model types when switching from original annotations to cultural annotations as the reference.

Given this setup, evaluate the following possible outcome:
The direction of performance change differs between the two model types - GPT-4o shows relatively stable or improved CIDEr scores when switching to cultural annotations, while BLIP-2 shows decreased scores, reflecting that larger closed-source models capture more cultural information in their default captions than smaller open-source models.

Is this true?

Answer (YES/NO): YES